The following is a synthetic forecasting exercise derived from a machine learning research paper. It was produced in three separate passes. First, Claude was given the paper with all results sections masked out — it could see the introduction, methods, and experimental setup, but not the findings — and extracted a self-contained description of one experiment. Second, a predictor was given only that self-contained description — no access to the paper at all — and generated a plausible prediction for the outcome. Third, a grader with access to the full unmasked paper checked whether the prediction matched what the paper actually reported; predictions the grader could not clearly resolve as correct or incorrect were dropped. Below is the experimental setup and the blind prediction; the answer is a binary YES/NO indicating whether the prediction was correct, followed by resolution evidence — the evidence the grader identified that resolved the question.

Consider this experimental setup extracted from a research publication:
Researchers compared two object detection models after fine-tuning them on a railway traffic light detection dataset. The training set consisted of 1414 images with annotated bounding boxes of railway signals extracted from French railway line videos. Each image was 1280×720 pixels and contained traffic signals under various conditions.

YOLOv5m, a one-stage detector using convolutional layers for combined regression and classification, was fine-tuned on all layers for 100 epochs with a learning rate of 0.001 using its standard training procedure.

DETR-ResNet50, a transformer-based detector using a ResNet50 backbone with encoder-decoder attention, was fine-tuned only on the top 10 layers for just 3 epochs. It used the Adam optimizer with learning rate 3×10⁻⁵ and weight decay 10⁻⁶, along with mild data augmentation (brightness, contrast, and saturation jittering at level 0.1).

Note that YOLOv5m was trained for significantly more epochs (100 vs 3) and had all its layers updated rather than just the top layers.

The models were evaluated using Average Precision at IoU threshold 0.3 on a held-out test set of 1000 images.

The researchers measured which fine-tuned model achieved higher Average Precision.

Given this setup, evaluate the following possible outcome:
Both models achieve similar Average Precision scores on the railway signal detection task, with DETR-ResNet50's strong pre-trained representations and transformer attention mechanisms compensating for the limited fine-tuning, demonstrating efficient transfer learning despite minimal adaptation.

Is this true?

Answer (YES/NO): NO